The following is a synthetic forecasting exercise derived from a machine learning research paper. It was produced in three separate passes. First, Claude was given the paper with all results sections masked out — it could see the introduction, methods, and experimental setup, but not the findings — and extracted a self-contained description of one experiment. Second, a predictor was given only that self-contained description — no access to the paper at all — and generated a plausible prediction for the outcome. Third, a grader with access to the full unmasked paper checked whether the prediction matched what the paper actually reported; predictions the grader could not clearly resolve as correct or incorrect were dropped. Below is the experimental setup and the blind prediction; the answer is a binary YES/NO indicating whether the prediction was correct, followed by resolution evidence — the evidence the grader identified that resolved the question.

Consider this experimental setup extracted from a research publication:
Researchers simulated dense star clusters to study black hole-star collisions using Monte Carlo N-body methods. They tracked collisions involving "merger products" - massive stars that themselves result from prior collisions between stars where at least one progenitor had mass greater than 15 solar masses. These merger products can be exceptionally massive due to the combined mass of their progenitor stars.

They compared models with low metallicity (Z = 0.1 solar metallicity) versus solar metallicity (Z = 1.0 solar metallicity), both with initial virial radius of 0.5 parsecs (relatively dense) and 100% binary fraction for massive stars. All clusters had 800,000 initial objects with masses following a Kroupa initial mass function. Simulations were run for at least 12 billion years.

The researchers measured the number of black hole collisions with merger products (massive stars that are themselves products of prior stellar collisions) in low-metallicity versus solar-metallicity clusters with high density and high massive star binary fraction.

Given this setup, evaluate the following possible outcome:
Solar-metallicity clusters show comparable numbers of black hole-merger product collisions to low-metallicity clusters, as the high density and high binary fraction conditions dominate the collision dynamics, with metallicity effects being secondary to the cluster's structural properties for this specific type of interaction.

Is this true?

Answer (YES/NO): NO